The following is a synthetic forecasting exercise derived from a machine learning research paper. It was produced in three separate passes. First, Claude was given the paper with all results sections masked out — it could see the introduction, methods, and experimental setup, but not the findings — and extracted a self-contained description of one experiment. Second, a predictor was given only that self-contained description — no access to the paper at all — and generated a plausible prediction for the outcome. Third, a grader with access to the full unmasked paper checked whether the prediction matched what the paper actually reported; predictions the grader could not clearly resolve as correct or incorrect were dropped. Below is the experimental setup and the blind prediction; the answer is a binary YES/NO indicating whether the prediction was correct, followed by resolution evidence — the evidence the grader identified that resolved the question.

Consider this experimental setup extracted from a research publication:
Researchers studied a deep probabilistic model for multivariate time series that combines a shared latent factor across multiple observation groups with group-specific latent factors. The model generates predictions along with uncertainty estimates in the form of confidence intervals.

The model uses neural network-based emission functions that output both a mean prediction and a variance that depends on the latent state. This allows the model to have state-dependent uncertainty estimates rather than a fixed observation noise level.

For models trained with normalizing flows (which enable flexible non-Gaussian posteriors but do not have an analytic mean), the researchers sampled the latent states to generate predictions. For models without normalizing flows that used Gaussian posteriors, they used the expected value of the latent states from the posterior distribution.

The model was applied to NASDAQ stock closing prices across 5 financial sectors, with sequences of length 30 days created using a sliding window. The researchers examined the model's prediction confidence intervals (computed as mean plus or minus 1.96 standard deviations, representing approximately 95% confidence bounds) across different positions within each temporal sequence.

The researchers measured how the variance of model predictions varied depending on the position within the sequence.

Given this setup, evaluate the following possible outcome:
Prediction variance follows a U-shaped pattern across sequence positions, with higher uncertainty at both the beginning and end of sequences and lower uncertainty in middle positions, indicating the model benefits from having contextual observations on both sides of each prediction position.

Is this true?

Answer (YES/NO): NO